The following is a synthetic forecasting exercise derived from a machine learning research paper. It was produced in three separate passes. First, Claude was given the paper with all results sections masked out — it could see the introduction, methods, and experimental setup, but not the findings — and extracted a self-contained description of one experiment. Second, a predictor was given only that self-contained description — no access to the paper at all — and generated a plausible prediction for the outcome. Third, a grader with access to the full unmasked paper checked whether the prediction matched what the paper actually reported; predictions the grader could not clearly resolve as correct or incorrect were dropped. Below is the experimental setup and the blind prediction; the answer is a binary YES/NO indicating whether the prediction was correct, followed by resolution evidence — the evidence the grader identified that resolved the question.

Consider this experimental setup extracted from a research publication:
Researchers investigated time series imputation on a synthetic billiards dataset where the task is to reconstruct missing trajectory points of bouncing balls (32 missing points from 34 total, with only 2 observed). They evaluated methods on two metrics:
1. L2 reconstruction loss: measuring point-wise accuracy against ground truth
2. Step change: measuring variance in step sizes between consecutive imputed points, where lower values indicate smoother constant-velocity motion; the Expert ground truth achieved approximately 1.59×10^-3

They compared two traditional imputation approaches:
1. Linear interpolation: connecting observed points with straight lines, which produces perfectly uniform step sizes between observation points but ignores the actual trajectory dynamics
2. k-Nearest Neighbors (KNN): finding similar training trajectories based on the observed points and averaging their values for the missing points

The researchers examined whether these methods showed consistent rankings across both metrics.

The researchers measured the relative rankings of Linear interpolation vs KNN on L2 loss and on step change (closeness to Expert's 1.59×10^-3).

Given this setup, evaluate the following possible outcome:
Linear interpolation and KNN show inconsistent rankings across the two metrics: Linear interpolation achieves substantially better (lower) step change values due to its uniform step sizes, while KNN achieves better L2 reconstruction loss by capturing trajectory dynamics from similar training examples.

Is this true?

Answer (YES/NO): YES